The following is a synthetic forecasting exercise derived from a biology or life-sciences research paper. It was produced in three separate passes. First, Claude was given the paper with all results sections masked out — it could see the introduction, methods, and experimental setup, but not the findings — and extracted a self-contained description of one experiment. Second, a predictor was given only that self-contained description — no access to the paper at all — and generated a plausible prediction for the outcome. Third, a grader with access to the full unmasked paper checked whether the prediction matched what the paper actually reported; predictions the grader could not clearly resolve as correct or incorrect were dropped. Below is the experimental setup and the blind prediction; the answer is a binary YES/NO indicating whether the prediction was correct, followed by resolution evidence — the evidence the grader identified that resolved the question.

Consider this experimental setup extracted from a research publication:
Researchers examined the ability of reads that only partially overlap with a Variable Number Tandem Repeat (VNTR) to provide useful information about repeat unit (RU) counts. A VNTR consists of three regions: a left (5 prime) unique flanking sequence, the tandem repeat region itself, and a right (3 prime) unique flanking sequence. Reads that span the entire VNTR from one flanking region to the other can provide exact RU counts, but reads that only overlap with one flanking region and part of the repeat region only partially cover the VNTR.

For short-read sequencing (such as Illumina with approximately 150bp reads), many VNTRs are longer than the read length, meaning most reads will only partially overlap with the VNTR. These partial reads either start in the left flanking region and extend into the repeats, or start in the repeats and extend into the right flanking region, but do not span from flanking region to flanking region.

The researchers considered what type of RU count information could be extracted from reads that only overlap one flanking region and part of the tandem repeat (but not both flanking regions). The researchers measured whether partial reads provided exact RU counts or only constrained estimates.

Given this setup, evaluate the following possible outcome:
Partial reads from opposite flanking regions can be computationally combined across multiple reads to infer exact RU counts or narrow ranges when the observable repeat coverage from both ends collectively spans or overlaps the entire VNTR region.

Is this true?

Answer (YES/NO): NO